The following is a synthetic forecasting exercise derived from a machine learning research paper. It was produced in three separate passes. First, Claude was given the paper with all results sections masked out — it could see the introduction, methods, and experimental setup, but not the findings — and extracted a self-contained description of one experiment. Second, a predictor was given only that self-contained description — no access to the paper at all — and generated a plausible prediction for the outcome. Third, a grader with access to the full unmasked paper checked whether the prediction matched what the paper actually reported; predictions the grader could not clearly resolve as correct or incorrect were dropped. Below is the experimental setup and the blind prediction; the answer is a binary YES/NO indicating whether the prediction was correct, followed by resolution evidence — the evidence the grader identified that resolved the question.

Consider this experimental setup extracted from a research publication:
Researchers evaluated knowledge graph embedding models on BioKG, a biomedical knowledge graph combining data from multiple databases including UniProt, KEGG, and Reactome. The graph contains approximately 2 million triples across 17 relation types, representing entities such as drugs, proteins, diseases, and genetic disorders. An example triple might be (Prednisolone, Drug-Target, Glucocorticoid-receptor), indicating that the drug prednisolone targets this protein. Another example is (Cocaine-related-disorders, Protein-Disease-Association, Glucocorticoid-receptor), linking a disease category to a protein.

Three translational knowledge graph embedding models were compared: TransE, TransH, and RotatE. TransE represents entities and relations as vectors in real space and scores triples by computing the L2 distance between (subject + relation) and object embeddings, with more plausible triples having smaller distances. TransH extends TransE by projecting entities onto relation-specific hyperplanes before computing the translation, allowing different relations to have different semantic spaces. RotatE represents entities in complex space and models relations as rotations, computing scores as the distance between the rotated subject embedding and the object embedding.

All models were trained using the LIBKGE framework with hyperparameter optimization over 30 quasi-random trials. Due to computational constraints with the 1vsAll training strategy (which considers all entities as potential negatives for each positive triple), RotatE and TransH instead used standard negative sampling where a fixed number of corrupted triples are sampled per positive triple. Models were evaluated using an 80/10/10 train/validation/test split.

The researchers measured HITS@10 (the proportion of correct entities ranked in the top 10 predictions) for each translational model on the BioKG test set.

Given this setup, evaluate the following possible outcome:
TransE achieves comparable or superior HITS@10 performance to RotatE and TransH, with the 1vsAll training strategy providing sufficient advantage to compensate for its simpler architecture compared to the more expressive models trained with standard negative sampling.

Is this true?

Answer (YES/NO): NO